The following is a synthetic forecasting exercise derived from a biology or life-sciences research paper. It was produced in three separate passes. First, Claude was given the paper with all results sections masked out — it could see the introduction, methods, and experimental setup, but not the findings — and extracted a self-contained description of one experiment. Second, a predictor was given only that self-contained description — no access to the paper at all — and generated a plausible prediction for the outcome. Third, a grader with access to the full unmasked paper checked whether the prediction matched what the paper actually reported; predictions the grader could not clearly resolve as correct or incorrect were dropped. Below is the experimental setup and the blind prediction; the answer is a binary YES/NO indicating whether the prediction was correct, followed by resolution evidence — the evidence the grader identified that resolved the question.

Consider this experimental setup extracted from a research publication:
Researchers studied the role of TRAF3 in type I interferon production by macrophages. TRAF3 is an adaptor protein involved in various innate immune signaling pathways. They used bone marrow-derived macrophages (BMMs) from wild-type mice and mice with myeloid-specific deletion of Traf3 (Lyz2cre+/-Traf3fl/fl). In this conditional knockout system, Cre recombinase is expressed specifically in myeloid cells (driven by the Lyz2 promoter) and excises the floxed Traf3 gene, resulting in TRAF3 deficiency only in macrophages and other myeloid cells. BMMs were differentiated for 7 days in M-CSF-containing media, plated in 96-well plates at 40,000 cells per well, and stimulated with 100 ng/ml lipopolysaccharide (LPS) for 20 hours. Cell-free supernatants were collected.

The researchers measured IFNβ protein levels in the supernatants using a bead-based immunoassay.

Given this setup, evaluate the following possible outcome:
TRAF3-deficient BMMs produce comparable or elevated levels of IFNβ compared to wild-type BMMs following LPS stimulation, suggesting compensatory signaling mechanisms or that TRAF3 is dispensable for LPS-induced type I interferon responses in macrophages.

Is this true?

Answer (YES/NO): NO